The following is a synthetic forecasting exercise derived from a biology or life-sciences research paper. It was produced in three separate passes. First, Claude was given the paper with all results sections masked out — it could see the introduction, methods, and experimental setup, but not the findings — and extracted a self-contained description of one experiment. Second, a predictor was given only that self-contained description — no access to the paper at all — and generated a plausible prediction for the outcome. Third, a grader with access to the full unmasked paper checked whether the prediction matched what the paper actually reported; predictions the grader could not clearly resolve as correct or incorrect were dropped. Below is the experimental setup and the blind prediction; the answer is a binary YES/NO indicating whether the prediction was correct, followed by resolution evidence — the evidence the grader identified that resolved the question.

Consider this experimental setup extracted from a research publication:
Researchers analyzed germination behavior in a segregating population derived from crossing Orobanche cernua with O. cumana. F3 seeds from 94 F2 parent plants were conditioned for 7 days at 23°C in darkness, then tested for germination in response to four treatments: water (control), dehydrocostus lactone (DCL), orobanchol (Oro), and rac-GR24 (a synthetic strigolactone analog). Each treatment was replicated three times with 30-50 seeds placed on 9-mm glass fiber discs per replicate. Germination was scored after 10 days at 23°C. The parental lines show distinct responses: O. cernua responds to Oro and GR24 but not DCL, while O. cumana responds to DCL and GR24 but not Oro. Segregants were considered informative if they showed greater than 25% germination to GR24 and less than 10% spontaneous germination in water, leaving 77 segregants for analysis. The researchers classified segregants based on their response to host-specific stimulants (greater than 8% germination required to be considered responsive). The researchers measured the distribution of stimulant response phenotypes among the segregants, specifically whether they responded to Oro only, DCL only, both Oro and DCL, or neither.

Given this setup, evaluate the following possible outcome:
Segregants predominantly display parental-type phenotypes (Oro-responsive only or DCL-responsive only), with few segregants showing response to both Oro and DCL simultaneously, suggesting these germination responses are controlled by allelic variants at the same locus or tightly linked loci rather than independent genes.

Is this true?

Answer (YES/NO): NO